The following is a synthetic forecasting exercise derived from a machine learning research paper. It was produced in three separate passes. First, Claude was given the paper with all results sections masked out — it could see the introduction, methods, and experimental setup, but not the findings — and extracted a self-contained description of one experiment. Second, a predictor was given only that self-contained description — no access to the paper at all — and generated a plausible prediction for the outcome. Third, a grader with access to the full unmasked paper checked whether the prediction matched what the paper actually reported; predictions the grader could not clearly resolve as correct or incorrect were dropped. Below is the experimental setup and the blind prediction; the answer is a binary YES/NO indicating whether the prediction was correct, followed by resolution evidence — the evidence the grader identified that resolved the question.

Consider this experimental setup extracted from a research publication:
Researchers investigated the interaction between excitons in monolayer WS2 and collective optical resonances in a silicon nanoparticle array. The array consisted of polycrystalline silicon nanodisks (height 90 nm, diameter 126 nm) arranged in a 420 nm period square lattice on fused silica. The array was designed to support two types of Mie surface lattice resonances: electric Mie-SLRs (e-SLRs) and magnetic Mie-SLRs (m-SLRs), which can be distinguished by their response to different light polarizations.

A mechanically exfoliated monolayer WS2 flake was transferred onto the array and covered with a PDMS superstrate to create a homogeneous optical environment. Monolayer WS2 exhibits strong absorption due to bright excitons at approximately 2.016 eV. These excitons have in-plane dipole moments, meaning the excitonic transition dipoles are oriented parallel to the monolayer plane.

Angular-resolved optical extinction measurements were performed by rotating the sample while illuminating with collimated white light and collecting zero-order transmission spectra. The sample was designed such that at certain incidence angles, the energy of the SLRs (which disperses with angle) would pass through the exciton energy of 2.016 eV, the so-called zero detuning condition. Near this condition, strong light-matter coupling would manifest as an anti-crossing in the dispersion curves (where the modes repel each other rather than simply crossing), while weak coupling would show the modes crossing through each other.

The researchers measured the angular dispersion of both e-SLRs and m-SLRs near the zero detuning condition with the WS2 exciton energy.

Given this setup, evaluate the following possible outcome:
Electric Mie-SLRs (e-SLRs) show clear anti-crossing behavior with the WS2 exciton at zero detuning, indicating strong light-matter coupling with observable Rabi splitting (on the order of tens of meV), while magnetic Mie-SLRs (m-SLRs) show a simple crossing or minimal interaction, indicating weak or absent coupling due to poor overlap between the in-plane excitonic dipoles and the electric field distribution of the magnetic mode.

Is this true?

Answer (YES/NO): YES